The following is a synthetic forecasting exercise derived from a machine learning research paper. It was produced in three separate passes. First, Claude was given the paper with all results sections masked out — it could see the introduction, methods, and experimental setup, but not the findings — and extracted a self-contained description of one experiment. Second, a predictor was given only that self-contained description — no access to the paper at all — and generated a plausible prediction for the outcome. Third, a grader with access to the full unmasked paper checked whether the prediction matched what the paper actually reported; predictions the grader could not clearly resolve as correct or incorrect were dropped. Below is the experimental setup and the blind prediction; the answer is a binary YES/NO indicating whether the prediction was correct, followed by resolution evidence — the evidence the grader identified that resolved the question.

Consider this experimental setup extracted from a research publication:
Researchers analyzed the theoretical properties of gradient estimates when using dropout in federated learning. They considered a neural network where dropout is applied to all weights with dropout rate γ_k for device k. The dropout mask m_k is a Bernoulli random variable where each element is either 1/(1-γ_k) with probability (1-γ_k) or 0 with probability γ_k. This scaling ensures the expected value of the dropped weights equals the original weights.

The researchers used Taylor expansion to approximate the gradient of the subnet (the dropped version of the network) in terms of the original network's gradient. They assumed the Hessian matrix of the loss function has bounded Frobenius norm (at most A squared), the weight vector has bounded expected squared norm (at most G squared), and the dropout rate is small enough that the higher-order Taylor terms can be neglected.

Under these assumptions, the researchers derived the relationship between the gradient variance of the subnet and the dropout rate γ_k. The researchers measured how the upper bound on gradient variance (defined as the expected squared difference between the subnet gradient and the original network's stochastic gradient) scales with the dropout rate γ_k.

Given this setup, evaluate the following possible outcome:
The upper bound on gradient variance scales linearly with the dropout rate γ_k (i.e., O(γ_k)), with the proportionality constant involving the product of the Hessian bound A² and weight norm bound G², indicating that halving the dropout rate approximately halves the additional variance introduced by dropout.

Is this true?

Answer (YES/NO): NO